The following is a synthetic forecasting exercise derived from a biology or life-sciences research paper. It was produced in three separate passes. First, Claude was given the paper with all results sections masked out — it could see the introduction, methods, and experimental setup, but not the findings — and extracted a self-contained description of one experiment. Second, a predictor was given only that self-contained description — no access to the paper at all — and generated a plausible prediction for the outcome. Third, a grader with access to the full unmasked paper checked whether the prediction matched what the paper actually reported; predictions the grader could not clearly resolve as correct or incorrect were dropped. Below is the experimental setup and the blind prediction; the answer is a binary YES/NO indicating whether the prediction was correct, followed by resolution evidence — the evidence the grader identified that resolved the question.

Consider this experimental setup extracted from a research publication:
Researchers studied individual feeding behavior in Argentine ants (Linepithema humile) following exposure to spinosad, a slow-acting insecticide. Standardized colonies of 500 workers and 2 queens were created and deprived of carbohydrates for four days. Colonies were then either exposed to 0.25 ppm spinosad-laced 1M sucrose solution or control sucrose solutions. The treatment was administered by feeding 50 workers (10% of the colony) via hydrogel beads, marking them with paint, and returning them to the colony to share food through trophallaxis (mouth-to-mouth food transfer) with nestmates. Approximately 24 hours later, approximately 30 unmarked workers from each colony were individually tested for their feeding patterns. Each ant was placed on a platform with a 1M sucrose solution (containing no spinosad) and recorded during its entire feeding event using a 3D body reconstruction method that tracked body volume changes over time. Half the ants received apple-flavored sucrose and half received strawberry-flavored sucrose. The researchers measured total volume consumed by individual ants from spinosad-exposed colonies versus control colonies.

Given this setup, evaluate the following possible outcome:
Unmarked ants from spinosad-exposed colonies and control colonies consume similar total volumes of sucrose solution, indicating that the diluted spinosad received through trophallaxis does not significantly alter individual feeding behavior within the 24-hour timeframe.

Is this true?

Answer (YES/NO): NO